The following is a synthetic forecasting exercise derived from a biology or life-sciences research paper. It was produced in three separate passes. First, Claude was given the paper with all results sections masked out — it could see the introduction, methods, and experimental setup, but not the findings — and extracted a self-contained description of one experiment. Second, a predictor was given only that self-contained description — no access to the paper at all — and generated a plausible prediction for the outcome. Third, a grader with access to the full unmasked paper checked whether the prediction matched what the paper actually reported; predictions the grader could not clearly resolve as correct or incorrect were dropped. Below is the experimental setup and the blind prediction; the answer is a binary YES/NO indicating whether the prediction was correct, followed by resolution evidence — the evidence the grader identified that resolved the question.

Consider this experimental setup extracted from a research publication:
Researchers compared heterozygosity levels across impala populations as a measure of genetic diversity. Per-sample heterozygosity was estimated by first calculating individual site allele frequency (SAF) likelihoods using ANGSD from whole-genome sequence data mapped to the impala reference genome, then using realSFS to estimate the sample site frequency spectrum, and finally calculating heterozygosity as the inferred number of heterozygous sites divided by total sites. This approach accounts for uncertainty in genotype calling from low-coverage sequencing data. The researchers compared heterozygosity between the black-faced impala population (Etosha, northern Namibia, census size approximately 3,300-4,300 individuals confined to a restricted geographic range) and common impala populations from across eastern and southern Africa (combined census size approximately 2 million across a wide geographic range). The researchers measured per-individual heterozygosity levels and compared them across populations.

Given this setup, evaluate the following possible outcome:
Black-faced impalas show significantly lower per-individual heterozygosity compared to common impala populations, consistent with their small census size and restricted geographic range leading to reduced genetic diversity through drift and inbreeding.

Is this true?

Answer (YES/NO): NO